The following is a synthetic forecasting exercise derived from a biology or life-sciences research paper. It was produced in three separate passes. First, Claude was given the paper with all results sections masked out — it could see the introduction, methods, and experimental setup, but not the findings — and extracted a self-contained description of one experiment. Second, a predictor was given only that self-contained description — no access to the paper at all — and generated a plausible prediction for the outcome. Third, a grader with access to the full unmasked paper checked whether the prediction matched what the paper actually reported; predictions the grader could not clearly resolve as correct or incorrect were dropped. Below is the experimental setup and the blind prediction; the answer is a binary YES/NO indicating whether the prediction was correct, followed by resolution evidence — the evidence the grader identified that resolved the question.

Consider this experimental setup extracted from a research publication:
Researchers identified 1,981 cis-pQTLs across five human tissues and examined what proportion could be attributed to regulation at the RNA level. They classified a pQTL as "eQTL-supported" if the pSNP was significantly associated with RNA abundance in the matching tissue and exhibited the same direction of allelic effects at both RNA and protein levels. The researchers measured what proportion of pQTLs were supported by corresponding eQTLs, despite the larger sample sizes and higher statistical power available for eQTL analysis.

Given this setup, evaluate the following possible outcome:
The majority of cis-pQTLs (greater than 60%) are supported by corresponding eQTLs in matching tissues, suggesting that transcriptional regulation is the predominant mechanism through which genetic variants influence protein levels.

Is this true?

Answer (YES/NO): NO